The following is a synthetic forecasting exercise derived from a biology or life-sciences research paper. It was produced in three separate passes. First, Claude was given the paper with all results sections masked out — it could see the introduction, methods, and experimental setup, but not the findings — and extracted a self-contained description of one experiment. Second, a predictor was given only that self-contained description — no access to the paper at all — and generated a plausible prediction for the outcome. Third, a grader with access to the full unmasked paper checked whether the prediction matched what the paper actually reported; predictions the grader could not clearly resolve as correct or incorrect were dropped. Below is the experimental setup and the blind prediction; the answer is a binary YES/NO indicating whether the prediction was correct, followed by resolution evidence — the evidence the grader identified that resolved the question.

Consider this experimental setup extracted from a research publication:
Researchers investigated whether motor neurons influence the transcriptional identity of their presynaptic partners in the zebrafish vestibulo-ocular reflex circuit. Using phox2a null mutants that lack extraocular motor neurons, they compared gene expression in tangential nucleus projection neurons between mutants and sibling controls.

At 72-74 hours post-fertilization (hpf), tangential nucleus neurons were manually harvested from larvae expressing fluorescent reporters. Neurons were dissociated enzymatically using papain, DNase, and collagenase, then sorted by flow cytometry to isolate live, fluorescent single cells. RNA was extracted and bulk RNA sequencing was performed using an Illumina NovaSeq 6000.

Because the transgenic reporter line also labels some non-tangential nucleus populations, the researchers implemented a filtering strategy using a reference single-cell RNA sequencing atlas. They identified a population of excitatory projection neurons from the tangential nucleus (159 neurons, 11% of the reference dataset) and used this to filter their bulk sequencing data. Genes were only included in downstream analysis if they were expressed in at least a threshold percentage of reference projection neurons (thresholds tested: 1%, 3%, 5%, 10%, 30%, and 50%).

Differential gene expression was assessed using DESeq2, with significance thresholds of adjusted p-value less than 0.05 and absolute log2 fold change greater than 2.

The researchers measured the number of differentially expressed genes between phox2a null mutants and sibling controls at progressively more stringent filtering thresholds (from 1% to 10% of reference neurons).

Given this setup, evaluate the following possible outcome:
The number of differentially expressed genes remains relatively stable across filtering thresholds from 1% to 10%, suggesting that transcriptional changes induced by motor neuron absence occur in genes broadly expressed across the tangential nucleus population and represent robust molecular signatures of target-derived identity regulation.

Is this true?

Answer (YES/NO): NO